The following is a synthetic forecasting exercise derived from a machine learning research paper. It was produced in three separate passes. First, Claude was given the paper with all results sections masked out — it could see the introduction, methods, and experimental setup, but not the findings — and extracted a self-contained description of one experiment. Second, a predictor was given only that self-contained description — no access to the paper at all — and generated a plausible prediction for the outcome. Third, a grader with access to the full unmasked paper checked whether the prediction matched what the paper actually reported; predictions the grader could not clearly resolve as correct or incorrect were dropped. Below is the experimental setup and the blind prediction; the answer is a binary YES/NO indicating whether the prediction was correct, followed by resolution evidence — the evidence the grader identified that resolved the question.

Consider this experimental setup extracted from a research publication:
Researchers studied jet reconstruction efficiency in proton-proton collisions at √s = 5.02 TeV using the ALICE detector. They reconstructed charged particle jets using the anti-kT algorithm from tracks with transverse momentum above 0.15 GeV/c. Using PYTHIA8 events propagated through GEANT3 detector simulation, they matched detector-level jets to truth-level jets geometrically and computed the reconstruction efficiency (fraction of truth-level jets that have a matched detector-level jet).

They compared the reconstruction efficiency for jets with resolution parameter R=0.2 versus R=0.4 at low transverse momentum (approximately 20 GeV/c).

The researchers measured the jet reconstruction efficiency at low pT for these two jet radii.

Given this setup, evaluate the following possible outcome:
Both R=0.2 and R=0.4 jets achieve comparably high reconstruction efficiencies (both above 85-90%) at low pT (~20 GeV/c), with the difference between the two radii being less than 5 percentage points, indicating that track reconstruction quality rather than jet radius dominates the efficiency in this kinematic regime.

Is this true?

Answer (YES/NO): YES